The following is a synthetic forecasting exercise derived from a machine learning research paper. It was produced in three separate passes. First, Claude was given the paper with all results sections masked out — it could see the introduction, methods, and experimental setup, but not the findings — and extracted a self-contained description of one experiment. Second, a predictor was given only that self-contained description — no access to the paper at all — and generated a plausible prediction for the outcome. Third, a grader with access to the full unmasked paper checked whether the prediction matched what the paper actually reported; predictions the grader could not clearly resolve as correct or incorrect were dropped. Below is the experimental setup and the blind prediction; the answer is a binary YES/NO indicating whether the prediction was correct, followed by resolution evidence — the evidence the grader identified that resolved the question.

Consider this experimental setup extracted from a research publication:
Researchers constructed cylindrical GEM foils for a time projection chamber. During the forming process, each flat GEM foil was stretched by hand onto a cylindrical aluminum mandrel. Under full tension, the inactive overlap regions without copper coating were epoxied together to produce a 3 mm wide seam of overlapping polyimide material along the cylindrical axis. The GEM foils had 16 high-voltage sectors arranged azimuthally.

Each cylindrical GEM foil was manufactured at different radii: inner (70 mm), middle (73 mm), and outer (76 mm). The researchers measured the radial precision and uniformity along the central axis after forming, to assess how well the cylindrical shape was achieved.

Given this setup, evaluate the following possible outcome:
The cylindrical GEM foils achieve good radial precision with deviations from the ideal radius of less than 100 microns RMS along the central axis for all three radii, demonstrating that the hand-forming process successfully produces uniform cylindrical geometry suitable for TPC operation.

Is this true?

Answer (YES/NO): NO